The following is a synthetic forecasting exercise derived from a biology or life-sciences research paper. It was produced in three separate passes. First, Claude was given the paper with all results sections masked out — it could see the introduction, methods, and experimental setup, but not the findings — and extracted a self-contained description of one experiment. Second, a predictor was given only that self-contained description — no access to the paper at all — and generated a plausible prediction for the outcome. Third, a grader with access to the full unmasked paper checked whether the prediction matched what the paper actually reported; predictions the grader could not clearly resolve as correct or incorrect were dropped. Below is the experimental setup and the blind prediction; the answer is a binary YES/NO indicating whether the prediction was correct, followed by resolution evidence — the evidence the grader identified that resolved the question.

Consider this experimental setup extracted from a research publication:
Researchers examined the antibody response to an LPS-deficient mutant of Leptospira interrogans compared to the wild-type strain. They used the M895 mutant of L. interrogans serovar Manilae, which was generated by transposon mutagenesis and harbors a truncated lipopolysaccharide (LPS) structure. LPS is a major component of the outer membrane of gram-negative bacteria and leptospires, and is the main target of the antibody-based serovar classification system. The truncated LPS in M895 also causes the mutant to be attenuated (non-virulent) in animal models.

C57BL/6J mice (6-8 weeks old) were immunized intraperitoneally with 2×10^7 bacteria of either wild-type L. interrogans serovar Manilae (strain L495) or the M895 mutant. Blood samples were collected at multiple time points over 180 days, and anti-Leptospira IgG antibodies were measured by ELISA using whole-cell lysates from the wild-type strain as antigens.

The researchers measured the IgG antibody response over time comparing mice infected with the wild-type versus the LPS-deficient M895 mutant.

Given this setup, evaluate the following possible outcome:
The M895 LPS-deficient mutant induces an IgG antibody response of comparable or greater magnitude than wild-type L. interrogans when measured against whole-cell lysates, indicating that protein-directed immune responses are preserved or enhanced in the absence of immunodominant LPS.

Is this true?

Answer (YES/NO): NO